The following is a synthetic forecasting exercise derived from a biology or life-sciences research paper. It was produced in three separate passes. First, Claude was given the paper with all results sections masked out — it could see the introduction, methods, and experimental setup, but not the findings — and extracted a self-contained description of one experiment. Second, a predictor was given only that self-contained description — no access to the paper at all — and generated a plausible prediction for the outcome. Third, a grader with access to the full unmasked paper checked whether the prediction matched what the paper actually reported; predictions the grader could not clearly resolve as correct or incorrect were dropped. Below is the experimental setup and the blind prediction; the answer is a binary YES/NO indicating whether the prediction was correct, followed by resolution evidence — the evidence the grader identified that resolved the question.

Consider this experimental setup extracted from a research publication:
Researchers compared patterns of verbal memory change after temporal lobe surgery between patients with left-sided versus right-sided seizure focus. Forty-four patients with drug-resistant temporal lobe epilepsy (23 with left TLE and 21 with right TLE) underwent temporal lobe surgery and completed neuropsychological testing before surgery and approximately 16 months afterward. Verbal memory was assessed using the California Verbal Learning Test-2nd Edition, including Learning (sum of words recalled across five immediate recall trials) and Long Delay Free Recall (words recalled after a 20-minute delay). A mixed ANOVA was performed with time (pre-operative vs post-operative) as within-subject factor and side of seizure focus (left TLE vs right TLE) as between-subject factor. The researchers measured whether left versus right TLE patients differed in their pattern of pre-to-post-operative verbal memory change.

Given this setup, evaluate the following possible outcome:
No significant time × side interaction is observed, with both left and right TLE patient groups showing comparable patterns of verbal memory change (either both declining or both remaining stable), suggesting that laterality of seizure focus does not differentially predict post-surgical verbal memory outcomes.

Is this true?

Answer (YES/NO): NO